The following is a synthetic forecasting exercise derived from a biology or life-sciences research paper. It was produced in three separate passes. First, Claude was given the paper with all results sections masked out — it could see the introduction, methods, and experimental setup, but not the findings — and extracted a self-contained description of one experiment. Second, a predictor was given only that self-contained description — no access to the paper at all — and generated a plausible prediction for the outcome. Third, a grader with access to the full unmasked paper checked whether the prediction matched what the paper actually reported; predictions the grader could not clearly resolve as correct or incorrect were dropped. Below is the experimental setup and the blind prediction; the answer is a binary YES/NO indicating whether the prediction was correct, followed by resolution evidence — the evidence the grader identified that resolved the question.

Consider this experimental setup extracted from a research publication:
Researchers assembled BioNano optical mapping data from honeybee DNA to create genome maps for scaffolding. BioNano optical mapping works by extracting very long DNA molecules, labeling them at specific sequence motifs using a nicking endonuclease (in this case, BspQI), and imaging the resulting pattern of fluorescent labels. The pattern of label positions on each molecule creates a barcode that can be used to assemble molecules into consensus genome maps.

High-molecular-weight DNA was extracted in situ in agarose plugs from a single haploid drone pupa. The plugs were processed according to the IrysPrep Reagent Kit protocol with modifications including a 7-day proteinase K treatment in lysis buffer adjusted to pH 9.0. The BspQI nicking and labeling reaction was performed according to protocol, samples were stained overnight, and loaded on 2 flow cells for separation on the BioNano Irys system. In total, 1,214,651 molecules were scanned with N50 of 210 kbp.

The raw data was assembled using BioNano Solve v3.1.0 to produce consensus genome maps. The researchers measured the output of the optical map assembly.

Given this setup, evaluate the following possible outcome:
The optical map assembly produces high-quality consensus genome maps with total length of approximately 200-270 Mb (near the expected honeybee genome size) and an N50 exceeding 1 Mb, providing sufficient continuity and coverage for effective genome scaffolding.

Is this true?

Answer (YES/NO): NO